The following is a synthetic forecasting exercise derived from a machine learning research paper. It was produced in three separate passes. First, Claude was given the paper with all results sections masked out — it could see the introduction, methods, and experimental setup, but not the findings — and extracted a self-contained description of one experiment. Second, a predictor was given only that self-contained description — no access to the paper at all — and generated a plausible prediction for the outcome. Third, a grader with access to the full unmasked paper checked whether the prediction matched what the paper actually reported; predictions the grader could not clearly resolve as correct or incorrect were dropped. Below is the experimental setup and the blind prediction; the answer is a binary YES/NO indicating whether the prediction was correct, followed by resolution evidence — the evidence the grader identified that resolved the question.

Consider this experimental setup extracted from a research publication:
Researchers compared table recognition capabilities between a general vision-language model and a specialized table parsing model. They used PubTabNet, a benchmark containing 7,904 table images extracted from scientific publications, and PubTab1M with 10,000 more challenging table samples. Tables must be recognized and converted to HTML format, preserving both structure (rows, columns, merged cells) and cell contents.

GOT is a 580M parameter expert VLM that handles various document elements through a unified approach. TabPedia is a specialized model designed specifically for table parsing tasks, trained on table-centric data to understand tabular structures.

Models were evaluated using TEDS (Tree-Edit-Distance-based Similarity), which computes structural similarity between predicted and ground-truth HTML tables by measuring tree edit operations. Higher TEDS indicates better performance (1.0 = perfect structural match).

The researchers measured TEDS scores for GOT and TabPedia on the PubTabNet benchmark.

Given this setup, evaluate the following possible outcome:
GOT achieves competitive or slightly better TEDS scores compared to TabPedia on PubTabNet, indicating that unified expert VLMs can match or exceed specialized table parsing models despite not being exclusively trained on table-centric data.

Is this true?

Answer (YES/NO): NO